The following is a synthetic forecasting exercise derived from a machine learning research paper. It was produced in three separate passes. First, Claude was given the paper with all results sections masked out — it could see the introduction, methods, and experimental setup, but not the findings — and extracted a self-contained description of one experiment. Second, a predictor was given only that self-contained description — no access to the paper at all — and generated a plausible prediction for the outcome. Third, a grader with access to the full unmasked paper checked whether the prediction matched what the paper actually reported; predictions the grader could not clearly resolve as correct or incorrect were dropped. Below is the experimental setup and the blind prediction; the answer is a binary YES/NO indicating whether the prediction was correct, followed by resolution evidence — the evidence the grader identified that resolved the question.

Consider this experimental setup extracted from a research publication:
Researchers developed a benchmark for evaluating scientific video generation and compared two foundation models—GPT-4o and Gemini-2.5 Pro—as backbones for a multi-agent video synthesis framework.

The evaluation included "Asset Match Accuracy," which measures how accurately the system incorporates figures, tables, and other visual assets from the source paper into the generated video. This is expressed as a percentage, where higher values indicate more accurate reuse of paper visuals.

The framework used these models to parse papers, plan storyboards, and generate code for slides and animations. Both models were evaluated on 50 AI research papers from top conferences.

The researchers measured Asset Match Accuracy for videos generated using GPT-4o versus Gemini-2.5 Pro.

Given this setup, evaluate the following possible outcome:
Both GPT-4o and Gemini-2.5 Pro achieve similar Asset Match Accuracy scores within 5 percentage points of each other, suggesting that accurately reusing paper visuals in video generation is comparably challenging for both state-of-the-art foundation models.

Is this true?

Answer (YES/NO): NO